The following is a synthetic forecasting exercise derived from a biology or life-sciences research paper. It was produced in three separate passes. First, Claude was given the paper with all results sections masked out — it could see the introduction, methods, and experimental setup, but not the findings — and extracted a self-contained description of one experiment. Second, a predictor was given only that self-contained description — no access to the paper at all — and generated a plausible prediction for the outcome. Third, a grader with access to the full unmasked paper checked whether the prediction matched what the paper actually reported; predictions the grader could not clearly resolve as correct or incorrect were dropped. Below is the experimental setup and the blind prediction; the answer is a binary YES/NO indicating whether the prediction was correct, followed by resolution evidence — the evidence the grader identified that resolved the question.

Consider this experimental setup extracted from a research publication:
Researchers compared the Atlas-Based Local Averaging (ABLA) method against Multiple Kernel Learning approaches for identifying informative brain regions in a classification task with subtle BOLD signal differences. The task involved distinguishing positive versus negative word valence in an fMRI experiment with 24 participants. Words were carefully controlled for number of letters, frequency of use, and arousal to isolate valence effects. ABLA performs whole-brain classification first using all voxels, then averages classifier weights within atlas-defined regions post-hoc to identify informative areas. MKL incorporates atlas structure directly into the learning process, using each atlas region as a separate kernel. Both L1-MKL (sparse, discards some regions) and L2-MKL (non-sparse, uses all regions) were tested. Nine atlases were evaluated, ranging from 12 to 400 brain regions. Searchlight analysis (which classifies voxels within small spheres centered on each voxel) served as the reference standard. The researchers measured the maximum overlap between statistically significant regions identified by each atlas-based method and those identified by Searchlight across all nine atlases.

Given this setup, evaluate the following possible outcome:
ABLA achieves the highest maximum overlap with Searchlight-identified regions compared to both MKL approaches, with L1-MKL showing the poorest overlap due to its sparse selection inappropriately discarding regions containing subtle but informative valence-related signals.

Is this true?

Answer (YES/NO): YES